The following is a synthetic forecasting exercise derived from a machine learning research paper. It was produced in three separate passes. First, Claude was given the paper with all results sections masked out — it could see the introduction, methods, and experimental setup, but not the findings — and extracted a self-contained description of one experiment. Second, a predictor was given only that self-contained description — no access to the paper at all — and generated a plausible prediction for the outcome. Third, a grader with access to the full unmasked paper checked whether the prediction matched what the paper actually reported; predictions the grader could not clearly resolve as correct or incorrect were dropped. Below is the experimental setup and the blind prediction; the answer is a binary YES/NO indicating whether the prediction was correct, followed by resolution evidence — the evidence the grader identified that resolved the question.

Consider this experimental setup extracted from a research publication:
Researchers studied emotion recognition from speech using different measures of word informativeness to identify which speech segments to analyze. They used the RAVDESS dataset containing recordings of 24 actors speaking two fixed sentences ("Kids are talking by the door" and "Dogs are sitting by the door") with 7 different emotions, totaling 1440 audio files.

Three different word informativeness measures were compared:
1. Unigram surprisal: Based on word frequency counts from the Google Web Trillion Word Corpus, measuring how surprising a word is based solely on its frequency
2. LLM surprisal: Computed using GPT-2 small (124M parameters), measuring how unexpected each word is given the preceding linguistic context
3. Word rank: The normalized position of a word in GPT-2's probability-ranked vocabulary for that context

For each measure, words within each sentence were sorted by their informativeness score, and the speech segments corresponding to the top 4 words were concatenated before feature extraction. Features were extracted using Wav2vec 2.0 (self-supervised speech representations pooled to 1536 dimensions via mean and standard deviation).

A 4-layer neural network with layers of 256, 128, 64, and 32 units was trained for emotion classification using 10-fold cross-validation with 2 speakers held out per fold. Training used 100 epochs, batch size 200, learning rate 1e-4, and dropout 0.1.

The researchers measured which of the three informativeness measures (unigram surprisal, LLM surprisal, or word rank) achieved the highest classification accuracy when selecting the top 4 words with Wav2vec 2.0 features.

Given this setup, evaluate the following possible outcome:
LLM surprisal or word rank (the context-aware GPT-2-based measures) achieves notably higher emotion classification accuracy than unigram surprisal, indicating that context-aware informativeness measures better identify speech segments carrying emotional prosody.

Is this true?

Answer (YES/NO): YES